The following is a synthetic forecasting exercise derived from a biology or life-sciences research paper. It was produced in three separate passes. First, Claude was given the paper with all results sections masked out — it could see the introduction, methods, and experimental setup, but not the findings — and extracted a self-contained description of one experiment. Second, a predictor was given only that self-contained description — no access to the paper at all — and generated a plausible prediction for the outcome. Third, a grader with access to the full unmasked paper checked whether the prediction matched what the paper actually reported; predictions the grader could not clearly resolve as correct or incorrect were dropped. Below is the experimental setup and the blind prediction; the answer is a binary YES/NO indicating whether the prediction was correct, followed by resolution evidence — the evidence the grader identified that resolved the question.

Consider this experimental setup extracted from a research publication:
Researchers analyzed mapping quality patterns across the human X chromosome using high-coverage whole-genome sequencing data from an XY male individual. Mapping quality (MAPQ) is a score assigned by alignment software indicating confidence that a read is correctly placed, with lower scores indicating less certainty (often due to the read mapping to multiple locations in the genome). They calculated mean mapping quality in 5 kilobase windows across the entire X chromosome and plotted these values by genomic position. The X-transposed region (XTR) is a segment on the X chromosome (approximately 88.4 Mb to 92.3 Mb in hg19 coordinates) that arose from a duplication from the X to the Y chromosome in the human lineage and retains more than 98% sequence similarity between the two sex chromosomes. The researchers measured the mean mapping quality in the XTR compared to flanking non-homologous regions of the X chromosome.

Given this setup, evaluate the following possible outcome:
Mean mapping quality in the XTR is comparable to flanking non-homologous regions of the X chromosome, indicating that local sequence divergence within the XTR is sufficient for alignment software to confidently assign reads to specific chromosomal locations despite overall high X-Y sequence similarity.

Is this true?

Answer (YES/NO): NO